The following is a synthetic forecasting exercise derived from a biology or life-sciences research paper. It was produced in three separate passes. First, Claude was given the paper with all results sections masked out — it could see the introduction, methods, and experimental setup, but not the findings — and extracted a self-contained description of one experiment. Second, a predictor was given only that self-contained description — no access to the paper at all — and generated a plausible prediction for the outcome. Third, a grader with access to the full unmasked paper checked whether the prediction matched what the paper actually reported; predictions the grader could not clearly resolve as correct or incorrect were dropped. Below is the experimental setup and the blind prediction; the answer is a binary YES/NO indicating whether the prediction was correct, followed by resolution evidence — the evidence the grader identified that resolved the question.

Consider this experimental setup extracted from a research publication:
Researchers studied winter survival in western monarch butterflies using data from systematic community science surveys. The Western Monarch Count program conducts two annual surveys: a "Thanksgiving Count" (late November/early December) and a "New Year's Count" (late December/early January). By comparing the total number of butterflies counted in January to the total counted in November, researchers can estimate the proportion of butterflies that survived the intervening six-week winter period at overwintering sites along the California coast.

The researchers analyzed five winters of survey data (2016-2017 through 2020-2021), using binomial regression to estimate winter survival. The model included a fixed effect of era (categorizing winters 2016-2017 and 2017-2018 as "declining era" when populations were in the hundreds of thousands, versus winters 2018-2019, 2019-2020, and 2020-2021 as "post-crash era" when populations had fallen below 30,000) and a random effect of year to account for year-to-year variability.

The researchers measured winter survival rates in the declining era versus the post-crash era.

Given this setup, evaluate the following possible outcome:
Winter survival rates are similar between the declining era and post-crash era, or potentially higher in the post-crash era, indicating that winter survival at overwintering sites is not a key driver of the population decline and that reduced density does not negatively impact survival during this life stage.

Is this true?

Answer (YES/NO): YES